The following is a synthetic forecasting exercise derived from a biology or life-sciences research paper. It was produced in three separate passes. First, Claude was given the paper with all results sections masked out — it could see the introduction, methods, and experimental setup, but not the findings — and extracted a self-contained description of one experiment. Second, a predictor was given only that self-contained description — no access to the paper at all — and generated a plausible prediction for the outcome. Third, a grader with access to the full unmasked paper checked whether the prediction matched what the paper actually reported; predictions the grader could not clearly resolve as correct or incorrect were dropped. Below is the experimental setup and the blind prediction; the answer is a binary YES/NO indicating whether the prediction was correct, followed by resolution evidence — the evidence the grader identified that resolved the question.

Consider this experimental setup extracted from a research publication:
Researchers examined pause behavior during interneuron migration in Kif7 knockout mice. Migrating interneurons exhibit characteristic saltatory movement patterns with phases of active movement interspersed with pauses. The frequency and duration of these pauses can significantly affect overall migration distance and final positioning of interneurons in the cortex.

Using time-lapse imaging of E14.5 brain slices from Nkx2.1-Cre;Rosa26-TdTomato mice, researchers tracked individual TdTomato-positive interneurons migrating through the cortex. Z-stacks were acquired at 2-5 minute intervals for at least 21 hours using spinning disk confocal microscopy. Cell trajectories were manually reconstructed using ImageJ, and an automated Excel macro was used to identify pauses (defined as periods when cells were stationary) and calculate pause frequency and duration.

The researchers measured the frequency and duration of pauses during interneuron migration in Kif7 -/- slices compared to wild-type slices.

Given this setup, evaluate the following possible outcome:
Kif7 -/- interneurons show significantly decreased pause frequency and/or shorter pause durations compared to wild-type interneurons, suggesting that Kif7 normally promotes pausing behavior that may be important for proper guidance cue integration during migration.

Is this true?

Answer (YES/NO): NO